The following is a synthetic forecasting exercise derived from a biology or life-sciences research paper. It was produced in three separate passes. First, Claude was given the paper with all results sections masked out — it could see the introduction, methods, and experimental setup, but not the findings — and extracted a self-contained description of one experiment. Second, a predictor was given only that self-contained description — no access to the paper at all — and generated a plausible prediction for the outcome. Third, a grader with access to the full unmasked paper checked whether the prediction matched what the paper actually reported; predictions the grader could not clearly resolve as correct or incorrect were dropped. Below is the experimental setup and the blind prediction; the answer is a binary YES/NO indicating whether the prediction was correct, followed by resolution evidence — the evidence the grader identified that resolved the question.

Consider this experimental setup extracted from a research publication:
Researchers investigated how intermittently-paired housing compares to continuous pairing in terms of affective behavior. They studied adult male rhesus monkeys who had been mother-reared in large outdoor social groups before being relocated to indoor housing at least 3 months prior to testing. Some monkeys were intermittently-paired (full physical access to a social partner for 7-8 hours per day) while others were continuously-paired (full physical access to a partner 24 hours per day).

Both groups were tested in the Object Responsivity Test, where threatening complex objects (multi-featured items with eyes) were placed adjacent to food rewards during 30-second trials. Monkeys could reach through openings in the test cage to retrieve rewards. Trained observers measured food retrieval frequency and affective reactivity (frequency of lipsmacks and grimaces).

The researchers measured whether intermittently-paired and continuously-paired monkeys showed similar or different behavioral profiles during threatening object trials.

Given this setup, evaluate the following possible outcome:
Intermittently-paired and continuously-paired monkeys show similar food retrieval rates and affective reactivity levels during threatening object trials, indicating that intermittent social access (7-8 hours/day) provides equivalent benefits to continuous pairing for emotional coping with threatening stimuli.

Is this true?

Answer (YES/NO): YES